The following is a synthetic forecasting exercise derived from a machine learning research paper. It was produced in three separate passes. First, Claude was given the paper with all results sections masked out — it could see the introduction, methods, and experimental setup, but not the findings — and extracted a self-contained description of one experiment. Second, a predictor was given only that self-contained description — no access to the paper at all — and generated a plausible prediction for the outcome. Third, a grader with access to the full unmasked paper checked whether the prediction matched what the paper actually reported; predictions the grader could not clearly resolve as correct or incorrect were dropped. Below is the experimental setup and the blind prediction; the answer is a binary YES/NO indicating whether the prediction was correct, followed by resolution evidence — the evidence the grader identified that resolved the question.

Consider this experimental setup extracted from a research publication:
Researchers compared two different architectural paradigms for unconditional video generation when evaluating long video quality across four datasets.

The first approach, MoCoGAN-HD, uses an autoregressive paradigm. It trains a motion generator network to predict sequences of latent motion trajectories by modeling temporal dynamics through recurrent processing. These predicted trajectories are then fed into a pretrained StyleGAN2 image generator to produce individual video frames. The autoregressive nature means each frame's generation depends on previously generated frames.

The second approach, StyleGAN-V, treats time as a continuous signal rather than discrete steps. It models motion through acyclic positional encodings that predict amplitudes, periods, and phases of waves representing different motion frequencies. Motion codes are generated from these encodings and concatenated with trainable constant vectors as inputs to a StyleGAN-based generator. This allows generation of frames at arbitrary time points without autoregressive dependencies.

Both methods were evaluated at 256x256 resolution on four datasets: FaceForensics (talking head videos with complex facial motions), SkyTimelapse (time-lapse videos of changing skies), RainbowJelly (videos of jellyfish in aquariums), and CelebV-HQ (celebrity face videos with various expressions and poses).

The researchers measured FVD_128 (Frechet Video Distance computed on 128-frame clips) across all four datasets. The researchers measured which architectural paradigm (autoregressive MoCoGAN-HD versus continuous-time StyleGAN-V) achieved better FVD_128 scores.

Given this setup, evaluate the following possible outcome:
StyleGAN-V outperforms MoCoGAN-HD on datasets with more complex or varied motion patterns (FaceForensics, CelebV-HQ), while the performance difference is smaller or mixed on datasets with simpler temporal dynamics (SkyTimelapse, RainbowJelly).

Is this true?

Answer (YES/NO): NO